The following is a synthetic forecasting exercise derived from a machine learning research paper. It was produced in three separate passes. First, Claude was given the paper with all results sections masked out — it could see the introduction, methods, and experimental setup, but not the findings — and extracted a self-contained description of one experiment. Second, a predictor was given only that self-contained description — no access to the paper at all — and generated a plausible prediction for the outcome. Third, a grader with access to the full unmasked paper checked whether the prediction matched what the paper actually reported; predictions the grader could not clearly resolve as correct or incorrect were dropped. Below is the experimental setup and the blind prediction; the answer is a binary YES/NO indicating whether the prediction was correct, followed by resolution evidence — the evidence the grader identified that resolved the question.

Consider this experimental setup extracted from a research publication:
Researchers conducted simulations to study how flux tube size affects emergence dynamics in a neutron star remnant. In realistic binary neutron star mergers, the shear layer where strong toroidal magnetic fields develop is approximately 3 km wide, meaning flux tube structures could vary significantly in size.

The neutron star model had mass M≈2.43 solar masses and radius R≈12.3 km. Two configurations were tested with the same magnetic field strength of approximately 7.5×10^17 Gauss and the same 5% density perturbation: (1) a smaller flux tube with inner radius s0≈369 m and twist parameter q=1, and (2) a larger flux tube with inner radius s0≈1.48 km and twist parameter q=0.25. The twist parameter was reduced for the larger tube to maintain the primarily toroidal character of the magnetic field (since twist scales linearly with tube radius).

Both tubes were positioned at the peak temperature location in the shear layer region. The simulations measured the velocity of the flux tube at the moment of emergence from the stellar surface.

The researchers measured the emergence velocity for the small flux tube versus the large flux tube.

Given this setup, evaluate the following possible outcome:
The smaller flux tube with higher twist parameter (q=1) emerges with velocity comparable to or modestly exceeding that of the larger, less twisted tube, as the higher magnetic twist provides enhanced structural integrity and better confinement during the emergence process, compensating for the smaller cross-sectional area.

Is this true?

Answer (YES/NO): NO